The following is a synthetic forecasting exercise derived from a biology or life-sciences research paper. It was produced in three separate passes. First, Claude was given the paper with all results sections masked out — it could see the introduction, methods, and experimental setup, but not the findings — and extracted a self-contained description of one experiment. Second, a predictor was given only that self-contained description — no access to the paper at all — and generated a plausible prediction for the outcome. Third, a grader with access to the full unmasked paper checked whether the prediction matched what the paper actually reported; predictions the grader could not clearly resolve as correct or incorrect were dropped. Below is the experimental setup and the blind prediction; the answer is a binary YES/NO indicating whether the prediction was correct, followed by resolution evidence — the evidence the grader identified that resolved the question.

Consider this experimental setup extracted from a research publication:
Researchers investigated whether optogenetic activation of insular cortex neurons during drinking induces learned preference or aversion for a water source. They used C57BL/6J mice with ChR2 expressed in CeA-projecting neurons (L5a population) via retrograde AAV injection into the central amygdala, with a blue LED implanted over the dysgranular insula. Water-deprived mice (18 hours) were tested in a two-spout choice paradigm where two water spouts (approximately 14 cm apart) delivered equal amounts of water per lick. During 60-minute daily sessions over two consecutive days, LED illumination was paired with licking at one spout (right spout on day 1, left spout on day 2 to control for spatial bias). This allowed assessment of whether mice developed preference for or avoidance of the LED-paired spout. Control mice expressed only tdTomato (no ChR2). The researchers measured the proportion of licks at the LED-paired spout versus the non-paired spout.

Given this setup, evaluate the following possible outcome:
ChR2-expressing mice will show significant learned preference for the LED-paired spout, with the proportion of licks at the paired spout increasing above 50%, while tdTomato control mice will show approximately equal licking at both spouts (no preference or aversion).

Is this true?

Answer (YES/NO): NO